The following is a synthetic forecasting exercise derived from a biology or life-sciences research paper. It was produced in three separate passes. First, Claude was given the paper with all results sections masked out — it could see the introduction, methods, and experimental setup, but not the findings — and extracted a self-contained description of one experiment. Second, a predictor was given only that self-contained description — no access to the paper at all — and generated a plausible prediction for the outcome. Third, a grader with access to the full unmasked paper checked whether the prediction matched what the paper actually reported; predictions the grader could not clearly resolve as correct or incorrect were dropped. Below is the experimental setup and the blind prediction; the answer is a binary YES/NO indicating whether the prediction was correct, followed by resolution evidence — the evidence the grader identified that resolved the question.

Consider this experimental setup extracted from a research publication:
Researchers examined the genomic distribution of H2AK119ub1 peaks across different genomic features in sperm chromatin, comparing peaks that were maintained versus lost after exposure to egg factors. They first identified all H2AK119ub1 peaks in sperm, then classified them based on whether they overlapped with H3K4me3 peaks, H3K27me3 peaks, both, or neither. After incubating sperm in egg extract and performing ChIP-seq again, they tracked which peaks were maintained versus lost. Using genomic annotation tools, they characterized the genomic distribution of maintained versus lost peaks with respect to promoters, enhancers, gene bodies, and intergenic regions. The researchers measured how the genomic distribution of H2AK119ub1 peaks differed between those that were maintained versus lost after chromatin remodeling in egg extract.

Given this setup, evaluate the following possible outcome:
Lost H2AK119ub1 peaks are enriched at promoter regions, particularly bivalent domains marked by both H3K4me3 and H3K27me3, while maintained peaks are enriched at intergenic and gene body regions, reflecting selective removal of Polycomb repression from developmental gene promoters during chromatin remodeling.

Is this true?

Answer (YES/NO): NO